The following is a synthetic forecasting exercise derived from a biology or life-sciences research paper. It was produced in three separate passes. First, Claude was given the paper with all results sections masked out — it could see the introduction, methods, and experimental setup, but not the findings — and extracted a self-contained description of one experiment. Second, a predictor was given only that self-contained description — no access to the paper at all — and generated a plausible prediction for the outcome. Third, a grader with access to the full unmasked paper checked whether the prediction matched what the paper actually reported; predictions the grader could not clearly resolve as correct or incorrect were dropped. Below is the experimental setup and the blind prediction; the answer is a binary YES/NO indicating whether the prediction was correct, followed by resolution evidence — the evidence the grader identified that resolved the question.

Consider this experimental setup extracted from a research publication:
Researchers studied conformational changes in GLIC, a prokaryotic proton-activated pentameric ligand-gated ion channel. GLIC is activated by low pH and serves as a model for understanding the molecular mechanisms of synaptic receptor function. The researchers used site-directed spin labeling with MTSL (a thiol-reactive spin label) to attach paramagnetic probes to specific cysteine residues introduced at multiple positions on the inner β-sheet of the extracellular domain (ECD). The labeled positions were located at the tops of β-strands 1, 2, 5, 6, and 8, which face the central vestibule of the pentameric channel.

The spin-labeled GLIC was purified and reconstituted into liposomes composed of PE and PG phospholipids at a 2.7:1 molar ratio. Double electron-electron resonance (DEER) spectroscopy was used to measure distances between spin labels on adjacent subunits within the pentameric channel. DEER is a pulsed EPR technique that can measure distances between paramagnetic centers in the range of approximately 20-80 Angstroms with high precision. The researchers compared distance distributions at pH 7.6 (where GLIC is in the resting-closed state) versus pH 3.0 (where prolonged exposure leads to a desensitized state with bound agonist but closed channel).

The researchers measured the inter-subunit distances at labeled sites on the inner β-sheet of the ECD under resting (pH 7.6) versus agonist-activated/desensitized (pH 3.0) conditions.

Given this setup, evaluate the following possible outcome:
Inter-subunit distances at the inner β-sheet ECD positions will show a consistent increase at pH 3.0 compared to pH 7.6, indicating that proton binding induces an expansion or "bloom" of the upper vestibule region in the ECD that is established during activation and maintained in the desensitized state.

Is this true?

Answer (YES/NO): NO